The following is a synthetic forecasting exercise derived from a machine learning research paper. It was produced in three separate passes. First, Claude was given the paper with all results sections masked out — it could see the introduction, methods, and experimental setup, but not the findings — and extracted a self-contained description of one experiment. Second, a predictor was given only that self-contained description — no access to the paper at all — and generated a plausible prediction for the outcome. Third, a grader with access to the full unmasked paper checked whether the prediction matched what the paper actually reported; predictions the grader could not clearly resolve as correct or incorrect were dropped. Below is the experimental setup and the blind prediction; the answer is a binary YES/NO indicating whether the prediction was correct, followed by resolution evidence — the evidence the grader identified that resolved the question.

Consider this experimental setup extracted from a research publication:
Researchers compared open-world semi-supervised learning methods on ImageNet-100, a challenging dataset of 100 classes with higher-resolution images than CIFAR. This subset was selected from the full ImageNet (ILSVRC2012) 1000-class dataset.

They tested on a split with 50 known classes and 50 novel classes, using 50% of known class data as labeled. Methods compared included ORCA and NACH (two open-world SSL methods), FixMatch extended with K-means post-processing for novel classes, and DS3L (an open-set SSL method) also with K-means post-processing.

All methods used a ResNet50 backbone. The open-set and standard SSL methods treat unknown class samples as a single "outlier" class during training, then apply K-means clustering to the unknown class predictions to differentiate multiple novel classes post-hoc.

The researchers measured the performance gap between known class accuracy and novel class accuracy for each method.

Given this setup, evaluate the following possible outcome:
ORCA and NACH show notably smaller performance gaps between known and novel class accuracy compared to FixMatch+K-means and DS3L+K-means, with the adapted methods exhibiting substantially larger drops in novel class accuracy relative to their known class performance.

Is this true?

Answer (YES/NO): YES